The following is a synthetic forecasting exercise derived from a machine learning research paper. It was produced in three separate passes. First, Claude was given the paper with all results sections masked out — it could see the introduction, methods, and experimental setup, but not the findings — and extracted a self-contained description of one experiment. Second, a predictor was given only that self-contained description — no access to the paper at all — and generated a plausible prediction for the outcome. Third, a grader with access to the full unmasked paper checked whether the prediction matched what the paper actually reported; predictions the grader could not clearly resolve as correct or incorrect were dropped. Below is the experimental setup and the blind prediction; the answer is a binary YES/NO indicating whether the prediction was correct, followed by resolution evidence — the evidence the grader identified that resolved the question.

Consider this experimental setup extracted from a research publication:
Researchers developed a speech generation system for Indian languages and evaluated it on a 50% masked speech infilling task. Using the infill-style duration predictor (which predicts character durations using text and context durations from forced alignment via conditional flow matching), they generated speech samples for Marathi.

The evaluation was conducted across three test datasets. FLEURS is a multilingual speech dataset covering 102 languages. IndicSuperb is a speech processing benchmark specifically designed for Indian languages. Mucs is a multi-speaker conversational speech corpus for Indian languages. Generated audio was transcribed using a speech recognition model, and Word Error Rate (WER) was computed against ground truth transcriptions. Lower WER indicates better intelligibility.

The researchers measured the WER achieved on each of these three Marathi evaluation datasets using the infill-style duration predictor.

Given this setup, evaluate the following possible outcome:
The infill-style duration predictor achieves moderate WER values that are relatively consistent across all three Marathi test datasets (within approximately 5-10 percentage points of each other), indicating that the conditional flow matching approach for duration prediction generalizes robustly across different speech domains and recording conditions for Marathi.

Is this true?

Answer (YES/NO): NO